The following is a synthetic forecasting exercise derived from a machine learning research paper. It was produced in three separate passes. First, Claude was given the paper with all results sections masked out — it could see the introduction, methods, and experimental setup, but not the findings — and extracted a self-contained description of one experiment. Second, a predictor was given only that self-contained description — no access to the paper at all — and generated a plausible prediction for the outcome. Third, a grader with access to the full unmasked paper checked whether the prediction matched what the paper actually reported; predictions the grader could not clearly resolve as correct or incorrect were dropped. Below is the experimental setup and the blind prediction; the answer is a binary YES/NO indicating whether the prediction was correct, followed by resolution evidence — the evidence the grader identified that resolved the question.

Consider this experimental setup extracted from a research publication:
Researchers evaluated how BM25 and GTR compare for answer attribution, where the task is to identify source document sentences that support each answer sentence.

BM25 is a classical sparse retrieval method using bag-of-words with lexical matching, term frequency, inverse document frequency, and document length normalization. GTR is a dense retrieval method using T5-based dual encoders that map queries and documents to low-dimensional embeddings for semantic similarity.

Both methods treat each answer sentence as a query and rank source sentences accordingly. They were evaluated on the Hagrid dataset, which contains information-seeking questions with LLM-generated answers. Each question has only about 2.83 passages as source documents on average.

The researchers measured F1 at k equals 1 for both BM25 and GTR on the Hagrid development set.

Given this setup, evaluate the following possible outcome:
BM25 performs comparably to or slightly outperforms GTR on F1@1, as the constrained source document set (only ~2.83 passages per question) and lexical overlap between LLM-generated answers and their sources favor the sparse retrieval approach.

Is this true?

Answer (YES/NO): NO